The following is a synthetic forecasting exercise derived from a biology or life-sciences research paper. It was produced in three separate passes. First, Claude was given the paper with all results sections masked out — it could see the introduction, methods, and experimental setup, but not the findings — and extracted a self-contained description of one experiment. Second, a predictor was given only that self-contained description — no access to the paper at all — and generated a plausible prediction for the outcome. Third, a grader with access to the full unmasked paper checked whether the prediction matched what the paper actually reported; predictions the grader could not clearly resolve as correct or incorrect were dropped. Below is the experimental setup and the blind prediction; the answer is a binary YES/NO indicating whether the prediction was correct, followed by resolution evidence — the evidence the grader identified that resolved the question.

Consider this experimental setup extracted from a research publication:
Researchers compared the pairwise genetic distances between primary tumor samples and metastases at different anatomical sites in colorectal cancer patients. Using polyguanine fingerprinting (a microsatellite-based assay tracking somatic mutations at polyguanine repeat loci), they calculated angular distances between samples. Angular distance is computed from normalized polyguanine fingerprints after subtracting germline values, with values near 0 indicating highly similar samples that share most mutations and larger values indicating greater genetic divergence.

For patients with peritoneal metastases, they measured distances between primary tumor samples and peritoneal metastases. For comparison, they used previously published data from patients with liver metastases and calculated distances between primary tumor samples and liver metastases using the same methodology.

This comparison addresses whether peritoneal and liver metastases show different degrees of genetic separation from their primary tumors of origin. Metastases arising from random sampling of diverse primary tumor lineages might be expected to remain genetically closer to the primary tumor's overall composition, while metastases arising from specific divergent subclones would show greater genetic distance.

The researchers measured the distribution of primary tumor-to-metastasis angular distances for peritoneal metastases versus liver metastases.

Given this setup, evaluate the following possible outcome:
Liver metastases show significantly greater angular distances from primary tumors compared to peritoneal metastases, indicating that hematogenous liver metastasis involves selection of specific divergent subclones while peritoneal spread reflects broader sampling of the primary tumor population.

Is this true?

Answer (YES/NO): YES